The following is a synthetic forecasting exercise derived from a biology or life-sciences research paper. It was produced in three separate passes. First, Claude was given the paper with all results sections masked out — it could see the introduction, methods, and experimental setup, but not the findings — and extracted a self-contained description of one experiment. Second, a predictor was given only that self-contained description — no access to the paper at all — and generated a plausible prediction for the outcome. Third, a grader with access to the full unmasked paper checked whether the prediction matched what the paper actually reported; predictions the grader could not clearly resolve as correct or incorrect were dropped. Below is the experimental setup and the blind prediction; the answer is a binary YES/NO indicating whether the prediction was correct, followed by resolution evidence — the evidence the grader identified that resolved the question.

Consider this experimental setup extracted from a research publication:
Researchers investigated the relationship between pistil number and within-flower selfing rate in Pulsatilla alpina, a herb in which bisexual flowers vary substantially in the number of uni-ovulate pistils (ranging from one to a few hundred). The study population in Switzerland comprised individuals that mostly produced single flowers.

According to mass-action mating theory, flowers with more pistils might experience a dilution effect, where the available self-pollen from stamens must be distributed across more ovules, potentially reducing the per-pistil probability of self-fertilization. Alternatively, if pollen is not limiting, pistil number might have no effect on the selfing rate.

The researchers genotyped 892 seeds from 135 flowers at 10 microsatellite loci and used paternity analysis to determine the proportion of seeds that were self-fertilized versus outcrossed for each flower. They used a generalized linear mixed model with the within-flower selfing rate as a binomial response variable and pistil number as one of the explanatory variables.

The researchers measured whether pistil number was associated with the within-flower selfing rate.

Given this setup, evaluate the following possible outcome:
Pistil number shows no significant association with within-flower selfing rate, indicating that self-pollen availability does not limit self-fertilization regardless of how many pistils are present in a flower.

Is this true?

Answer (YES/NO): NO